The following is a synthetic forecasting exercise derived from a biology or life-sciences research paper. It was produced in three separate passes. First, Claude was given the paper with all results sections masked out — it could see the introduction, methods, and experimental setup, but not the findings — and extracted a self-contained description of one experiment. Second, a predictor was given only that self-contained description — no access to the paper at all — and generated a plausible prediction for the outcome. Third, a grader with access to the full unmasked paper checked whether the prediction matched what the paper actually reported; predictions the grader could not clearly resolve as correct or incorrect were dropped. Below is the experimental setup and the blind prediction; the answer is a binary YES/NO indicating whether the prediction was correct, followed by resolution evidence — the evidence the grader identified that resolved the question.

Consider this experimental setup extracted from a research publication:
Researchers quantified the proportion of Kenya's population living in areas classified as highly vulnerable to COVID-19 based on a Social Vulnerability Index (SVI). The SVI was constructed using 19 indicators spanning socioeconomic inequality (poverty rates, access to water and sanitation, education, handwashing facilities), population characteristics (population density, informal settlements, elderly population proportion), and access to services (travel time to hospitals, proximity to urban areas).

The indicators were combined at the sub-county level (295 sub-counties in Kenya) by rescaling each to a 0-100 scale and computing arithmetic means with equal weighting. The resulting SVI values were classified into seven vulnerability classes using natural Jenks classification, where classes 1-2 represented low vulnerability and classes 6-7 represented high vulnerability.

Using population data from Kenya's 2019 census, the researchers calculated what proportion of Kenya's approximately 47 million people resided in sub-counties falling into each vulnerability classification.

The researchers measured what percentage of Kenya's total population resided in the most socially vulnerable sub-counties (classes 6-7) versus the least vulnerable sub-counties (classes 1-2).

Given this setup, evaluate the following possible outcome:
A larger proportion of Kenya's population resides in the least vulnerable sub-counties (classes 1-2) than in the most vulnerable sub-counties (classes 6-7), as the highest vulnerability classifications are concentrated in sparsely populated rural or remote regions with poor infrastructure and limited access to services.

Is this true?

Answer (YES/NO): YES